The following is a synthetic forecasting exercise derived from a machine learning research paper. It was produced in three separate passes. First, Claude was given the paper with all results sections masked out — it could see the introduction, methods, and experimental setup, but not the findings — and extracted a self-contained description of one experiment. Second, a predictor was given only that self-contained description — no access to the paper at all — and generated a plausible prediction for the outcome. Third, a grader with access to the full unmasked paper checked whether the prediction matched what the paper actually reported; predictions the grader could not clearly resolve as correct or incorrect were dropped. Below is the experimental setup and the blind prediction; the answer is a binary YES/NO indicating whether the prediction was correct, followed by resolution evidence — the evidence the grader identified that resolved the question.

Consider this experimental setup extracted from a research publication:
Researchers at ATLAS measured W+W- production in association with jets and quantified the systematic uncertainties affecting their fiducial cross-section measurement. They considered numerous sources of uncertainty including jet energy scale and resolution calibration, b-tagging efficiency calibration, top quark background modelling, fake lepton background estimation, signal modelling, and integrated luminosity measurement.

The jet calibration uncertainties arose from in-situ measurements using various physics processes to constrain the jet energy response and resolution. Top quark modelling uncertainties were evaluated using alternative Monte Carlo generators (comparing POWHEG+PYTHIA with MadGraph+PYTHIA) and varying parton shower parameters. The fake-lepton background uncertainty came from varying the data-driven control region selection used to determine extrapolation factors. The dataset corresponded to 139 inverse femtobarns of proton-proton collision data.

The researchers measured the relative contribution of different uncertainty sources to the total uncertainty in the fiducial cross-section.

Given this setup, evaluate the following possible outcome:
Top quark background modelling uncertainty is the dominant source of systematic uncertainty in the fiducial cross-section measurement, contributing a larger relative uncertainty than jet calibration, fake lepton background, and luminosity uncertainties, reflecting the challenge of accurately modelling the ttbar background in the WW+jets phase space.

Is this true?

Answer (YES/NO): NO